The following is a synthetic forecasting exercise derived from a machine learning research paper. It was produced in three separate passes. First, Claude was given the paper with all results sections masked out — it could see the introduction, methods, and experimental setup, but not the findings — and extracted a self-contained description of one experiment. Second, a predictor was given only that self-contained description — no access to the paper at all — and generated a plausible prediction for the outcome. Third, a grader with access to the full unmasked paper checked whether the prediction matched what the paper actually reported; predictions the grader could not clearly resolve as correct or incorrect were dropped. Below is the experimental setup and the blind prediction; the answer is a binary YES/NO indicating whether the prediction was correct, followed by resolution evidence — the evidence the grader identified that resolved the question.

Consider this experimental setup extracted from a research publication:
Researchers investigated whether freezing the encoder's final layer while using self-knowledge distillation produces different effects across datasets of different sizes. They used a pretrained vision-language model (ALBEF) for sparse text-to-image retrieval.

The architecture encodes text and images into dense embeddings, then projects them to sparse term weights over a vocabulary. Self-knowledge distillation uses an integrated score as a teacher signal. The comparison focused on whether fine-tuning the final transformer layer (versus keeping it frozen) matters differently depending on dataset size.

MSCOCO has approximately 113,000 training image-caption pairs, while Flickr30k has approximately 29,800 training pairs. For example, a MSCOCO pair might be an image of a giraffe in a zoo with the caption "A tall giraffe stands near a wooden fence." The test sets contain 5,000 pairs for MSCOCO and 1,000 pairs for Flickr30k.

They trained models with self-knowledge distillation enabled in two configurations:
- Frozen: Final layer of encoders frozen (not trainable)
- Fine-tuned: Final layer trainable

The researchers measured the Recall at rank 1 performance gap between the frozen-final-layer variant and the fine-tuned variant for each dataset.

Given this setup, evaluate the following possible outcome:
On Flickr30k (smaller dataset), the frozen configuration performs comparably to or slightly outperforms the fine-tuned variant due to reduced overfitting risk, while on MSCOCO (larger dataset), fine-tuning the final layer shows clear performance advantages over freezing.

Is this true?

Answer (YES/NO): NO